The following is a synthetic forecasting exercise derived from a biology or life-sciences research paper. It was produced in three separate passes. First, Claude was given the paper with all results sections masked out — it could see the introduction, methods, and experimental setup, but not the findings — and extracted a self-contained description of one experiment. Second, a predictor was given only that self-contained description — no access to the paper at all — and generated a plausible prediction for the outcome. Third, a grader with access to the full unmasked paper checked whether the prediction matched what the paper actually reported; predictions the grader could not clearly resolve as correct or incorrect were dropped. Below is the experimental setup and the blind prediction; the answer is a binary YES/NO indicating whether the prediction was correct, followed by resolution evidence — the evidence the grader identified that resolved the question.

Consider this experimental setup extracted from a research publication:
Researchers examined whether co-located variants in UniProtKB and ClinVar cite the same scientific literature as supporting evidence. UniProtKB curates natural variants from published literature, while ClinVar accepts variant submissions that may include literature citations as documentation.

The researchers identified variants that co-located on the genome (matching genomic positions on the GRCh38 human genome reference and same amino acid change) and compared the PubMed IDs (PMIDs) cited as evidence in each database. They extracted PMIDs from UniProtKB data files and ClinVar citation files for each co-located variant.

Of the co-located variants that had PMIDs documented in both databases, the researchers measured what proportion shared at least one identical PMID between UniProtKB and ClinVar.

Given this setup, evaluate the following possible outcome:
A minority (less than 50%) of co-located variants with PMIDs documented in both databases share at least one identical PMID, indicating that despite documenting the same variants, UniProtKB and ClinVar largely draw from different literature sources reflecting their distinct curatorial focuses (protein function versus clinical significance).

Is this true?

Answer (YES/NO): NO